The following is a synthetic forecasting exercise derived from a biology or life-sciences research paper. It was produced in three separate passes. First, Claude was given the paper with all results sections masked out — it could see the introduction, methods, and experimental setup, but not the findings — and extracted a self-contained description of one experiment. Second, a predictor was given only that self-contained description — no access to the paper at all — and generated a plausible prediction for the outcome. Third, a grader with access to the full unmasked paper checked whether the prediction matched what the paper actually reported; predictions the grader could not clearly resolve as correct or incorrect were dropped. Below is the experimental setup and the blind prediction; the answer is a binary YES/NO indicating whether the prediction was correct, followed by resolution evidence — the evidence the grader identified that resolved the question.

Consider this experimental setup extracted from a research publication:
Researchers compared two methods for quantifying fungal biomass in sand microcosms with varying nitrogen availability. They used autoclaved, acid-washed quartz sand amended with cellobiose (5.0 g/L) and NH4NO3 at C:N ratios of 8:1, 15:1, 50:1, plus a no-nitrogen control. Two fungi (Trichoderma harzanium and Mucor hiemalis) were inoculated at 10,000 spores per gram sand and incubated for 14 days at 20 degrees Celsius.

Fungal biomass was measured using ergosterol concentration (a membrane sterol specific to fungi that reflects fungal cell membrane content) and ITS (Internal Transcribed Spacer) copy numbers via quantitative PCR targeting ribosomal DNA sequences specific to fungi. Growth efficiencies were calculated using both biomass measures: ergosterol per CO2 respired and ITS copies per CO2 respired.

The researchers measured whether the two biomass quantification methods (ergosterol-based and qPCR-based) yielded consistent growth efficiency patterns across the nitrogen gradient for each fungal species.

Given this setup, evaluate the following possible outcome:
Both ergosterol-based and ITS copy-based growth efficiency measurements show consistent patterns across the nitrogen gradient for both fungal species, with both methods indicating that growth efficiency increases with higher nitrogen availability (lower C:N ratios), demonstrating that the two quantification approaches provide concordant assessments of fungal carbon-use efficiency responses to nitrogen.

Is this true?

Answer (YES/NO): YES